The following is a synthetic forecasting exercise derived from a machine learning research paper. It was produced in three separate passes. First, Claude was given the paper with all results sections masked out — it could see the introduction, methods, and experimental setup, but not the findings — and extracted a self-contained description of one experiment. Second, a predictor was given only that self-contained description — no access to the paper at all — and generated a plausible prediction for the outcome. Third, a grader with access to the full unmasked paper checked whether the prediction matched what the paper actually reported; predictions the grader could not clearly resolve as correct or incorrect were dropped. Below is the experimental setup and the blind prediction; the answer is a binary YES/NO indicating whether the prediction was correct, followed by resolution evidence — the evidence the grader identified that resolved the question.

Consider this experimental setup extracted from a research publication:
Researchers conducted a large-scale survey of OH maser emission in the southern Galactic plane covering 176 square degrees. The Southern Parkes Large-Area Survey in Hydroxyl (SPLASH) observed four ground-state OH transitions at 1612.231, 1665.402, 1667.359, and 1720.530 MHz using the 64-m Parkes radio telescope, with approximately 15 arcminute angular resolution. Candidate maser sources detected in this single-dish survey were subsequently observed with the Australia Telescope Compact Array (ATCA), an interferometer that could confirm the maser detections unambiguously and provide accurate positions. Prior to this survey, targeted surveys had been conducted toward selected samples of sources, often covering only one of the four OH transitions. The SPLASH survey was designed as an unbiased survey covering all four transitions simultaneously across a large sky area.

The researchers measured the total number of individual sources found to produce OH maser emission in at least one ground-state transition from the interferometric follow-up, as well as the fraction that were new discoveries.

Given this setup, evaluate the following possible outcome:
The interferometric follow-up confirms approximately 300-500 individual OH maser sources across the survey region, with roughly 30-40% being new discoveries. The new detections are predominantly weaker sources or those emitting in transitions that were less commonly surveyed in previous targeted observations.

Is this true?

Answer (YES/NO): NO